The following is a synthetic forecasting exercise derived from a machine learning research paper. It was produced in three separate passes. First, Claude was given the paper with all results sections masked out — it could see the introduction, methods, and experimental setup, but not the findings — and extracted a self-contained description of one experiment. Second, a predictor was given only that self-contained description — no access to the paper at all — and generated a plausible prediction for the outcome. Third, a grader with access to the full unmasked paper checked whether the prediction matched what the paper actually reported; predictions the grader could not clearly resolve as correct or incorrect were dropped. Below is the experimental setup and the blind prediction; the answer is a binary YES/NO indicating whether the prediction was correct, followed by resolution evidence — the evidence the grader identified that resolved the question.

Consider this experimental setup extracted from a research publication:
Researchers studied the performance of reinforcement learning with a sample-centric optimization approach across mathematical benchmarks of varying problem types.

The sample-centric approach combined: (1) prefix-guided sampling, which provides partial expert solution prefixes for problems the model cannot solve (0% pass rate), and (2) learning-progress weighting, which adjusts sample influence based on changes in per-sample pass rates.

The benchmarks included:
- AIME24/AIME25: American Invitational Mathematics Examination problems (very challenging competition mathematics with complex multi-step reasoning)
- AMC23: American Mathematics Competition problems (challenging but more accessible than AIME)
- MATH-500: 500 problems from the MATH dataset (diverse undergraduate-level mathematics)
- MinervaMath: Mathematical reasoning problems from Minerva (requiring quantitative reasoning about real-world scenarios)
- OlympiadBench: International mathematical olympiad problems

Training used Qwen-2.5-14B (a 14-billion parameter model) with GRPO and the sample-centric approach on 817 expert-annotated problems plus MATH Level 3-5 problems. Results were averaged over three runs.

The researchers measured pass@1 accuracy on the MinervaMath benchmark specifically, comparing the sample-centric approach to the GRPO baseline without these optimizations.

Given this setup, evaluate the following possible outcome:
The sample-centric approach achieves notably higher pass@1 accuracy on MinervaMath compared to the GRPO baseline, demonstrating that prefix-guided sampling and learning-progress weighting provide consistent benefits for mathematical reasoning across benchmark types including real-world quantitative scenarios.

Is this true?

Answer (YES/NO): NO